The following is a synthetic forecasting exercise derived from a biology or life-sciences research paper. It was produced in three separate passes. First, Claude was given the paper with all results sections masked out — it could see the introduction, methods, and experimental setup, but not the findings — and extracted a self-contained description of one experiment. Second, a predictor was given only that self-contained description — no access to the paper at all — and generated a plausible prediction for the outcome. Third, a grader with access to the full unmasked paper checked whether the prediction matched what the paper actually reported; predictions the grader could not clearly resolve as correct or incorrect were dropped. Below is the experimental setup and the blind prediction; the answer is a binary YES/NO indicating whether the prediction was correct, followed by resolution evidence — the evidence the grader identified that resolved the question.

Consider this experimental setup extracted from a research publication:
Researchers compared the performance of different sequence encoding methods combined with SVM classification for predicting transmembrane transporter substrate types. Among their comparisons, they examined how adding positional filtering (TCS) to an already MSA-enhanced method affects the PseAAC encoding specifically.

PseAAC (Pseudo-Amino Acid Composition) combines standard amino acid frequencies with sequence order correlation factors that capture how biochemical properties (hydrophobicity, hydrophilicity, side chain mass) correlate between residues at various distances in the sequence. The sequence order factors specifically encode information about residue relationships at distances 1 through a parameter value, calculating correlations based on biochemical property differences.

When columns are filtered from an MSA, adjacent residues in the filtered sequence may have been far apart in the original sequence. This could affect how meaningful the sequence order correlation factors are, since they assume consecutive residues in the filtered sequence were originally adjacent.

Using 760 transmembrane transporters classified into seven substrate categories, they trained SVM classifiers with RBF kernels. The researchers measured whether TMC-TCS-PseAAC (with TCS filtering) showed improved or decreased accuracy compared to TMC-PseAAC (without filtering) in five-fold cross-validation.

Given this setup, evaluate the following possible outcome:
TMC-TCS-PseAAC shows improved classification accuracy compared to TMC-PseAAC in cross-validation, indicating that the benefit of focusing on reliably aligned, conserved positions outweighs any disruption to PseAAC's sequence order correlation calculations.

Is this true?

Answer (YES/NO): YES